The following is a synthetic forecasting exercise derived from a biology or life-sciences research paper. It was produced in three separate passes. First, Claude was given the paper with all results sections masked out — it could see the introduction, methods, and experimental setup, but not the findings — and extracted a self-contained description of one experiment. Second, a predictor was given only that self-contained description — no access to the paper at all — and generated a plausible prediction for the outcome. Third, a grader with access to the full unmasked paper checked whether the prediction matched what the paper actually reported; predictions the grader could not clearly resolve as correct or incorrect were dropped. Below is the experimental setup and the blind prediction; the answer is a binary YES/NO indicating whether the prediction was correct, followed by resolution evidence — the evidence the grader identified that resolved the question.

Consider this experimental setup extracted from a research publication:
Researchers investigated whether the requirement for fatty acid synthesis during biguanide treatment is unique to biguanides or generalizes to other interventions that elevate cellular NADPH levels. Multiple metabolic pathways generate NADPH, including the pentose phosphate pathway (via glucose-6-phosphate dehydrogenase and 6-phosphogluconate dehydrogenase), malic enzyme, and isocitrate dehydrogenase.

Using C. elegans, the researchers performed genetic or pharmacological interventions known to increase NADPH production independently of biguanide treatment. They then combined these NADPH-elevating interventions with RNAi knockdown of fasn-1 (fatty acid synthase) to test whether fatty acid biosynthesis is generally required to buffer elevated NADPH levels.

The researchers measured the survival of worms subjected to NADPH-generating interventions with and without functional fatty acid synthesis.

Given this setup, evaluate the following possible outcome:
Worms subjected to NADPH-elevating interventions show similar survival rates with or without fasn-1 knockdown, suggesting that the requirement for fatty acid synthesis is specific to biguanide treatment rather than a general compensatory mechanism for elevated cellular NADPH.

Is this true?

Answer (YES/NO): NO